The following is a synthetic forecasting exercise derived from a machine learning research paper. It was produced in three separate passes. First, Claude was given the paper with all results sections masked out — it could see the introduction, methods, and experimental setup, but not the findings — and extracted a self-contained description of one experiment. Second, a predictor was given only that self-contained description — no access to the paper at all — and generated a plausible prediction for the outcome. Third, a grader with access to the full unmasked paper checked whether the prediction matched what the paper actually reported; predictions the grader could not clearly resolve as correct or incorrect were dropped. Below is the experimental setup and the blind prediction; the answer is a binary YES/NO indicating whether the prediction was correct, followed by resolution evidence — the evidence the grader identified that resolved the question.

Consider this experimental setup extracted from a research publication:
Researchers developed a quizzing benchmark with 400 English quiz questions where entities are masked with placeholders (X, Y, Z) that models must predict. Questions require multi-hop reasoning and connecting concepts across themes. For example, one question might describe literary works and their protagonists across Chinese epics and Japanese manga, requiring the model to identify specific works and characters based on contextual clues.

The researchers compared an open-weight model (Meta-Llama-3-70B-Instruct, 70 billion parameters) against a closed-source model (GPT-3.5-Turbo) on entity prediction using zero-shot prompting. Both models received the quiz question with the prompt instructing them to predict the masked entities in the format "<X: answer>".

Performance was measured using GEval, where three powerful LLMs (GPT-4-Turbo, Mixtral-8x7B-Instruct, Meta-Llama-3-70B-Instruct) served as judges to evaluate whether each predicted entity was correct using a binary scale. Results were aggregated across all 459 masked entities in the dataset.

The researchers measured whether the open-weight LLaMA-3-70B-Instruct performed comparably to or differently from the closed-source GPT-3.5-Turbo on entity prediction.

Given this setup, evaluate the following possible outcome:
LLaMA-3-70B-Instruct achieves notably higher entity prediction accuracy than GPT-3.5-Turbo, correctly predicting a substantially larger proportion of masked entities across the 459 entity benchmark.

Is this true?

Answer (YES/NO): NO